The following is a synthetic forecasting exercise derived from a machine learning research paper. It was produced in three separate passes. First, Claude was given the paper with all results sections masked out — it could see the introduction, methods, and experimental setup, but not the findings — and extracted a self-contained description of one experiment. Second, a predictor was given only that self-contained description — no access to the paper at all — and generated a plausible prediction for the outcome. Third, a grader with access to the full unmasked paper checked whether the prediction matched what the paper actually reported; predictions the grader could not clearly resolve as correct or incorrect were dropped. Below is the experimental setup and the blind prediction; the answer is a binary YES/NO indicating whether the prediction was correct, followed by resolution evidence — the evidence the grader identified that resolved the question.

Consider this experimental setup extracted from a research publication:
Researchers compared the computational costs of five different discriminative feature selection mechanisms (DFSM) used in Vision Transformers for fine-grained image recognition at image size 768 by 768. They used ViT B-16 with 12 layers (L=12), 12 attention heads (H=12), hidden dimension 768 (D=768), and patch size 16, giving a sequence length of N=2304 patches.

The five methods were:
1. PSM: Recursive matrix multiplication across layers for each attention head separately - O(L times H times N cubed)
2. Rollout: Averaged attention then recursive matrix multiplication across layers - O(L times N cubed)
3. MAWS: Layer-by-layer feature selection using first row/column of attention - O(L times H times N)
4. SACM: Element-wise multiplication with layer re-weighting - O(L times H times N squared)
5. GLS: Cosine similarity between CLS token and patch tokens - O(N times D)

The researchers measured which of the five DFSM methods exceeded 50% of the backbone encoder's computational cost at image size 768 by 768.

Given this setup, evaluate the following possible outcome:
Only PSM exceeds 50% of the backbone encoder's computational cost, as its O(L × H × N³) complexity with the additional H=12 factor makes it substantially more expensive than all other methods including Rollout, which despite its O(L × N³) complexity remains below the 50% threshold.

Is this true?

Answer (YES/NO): NO